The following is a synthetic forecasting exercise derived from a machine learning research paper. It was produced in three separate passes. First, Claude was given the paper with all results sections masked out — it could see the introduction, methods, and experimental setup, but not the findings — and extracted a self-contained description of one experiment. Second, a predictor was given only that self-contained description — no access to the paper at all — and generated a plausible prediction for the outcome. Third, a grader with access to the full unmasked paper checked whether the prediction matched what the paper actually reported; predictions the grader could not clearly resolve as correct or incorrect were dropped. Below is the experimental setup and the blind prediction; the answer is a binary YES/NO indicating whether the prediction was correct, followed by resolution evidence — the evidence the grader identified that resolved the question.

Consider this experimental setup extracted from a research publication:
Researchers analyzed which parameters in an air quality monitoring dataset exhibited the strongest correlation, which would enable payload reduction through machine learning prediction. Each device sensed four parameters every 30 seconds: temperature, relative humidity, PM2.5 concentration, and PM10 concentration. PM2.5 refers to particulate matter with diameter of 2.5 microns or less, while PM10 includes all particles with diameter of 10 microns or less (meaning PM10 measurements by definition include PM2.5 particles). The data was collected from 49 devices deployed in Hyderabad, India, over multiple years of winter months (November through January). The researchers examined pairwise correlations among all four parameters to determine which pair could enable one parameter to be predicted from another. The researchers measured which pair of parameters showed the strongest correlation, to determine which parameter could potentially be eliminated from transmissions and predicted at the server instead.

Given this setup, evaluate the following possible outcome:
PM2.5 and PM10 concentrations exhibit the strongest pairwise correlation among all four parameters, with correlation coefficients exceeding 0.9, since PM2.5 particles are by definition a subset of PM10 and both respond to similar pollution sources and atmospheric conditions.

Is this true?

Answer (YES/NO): YES